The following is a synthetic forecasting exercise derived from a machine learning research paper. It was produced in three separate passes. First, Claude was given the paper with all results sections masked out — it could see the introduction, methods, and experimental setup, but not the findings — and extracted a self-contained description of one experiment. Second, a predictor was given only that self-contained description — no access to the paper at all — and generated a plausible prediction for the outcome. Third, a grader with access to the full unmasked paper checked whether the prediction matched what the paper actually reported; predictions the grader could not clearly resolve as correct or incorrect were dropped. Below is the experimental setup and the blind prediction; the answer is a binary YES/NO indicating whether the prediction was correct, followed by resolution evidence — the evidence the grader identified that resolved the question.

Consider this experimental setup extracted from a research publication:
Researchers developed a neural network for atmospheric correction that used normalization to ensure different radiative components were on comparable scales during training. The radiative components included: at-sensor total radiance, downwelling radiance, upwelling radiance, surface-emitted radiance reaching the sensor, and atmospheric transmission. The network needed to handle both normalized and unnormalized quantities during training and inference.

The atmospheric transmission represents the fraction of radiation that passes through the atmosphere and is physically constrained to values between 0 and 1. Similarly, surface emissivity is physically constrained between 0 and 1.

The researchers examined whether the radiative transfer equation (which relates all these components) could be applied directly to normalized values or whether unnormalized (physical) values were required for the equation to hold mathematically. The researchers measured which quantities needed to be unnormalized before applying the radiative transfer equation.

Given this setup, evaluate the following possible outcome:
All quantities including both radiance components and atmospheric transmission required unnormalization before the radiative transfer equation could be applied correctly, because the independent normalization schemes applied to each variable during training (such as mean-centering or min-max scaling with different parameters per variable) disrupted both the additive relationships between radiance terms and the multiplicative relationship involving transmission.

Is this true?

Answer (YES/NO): NO